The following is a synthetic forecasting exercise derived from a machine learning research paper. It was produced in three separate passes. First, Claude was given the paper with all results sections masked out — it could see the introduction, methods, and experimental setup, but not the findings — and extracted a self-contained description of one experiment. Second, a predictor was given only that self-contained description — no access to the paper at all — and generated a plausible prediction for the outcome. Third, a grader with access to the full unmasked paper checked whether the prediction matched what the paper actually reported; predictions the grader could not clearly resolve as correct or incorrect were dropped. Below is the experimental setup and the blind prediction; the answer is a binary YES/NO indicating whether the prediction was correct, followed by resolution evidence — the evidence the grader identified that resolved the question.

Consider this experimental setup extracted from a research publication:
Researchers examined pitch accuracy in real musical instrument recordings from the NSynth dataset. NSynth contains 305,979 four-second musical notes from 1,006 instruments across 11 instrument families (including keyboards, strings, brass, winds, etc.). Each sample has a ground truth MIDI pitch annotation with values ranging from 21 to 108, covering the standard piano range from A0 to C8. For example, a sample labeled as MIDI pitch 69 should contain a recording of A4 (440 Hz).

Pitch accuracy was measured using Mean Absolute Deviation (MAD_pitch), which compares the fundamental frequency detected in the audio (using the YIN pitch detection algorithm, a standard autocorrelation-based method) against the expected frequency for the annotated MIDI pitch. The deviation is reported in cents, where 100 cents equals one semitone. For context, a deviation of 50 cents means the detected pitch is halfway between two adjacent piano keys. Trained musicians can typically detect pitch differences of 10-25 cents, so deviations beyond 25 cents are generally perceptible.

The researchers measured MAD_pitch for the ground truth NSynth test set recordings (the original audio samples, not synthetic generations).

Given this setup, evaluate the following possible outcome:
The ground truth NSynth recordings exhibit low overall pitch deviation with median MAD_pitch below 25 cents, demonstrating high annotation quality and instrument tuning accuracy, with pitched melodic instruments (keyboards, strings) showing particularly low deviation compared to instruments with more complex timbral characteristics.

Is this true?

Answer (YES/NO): NO